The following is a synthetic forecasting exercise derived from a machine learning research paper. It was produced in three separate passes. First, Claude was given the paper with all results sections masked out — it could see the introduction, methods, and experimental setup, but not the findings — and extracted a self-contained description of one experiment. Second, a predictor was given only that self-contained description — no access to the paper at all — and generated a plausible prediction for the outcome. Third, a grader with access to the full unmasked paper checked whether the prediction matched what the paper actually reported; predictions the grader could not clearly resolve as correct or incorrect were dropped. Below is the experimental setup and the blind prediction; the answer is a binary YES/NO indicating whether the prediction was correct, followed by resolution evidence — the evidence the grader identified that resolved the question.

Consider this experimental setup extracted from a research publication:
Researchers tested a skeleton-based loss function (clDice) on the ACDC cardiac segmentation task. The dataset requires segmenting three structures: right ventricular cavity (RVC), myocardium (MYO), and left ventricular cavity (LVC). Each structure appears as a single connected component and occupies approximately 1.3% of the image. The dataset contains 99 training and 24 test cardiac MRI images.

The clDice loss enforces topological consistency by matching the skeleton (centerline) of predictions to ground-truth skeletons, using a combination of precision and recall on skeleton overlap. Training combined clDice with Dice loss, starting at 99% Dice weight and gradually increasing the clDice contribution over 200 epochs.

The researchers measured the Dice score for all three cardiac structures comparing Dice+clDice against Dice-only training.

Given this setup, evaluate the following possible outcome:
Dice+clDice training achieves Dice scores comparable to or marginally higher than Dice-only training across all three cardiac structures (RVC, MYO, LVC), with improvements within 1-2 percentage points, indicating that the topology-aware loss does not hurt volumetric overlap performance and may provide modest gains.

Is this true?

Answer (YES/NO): NO